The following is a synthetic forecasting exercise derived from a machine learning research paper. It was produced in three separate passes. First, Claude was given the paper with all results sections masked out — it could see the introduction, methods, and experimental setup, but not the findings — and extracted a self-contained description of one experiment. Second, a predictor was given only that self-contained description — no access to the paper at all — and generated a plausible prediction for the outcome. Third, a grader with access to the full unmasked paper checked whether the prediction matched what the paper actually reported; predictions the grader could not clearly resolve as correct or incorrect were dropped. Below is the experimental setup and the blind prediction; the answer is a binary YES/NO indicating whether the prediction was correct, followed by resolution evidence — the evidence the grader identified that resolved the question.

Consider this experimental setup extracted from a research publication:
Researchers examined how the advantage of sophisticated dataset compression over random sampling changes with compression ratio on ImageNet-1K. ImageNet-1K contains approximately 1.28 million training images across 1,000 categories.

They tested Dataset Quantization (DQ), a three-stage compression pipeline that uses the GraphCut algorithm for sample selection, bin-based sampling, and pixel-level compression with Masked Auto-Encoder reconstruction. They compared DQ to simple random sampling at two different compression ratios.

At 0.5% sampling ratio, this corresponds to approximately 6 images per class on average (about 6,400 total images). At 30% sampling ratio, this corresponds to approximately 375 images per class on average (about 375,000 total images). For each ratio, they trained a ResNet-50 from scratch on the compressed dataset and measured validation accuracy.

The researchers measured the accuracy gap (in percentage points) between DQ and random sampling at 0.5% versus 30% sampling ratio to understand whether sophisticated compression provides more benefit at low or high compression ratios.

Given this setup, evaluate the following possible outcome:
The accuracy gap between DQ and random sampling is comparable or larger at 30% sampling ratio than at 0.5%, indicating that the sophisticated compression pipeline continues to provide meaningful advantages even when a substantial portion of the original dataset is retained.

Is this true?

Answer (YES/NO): NO